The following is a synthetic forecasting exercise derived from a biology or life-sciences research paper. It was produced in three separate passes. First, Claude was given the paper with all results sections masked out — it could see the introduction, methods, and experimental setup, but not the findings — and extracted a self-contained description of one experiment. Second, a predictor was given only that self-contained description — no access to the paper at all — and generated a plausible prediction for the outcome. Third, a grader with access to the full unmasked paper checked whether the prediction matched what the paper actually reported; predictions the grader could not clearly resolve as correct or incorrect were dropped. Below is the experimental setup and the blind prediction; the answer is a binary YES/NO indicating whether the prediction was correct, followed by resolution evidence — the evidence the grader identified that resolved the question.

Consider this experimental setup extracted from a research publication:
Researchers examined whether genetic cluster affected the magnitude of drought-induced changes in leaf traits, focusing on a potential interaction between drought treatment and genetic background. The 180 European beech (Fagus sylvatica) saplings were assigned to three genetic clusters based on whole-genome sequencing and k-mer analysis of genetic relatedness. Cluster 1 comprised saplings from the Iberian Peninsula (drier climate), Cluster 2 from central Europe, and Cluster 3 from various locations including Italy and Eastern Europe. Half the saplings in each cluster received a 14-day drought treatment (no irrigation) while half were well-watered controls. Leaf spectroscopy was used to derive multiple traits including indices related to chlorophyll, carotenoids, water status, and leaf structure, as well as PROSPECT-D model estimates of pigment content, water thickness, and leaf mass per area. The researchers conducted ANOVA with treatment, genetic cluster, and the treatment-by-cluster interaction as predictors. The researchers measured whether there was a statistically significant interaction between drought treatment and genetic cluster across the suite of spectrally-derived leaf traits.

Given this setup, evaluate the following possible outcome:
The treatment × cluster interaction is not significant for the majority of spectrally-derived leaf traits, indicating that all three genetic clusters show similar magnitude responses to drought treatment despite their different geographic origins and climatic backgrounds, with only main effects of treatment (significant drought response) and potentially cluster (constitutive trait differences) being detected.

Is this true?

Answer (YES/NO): YES